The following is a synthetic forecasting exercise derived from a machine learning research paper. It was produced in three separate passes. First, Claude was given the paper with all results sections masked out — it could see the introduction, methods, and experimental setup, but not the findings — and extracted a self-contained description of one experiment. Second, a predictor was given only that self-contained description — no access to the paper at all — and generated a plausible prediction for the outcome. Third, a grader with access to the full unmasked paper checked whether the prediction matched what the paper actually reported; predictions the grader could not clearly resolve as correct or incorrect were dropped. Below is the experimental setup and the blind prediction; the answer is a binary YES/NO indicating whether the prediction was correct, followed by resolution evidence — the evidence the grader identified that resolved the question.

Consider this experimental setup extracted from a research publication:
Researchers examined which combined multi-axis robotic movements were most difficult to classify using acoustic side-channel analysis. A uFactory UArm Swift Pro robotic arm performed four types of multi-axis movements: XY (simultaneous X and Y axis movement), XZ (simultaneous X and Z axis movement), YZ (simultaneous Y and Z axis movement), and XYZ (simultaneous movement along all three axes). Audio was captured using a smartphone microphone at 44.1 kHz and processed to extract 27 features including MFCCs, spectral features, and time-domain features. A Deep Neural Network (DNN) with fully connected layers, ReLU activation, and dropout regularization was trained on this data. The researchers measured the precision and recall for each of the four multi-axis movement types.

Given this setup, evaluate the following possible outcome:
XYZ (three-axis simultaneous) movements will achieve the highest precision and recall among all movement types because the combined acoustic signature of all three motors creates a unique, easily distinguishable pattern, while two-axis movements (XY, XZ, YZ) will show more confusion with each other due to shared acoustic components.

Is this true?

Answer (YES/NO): NO